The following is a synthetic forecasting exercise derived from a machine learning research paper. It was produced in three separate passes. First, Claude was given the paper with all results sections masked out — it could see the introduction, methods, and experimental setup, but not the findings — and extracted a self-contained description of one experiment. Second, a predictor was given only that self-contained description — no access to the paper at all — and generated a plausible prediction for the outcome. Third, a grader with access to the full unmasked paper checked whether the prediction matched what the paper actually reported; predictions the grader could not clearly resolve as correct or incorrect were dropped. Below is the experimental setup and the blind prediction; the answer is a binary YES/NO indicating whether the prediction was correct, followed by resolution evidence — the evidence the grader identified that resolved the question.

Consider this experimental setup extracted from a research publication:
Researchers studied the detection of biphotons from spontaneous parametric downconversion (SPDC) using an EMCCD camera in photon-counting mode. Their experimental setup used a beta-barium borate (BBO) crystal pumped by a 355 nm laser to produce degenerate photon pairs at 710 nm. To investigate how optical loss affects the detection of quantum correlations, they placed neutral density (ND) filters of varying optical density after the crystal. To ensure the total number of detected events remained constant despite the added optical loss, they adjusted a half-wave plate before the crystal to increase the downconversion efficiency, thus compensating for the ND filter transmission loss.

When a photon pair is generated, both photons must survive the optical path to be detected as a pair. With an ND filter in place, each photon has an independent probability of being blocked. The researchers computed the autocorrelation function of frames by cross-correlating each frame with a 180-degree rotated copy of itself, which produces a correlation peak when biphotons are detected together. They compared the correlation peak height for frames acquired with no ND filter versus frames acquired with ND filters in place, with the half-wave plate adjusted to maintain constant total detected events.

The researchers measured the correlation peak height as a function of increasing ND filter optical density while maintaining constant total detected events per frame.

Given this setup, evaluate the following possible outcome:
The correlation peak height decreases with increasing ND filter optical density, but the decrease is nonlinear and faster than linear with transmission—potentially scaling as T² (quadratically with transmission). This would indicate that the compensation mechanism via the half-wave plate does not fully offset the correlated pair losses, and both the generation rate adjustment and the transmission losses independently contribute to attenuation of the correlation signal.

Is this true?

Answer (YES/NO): NO